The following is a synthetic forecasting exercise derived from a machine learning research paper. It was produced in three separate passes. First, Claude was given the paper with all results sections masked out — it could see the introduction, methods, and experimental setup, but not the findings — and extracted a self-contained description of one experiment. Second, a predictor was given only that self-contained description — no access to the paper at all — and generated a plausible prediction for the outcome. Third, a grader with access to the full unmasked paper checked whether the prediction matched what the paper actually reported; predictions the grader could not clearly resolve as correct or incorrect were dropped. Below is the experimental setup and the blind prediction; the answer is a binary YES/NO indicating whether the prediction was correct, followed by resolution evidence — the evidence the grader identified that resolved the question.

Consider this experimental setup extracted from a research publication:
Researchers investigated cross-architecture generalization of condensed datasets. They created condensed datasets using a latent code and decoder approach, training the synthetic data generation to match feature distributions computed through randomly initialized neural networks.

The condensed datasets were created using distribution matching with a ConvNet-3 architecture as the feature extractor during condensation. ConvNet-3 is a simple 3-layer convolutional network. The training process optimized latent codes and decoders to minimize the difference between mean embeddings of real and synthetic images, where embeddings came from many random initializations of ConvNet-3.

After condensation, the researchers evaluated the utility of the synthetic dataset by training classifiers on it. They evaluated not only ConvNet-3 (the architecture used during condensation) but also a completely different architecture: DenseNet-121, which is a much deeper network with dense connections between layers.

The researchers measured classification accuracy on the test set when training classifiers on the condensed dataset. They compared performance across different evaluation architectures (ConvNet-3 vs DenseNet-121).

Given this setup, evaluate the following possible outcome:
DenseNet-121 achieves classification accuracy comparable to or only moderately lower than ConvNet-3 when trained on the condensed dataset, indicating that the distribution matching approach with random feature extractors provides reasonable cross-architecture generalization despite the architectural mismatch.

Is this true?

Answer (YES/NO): YES